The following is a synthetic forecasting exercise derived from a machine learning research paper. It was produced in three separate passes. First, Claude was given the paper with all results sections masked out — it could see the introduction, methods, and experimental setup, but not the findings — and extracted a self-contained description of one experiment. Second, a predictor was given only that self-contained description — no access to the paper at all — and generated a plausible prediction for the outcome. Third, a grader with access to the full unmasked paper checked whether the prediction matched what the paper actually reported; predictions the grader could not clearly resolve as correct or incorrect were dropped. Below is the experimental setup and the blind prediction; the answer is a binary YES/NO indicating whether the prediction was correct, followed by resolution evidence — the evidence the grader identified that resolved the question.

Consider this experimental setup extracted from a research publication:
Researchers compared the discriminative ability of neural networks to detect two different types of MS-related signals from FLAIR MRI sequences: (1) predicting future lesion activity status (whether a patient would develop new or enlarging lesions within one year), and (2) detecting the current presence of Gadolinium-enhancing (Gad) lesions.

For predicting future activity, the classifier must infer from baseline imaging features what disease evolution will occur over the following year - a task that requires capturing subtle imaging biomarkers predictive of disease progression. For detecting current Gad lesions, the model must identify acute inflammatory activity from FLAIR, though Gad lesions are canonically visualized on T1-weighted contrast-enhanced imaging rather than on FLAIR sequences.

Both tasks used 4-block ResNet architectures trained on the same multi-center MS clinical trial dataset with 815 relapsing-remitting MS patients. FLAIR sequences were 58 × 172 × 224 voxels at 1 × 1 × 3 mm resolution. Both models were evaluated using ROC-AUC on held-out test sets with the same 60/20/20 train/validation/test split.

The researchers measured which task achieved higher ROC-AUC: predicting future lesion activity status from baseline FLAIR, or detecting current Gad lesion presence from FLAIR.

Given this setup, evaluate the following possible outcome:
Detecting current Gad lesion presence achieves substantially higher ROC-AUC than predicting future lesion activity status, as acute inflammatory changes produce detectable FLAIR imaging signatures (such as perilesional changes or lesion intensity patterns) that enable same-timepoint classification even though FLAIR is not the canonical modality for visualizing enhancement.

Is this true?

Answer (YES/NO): YES